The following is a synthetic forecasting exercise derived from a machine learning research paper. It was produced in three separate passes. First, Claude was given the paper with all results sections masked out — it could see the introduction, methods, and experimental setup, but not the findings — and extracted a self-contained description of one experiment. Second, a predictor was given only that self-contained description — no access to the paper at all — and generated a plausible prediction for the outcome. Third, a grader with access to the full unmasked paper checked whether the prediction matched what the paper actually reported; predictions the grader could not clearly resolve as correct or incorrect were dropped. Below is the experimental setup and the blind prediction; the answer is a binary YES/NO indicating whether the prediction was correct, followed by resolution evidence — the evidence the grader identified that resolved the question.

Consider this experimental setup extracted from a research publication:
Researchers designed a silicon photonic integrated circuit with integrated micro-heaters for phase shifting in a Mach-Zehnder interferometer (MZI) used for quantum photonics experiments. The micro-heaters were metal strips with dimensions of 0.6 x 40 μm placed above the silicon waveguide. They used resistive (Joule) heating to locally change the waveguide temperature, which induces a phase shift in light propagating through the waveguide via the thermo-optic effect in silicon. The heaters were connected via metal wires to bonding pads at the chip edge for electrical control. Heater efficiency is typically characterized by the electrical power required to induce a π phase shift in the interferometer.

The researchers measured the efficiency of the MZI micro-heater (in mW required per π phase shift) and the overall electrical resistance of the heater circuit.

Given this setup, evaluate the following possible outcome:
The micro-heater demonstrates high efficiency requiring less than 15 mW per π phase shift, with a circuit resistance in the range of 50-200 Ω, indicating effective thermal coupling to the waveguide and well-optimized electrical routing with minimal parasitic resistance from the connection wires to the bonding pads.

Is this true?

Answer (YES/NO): NO